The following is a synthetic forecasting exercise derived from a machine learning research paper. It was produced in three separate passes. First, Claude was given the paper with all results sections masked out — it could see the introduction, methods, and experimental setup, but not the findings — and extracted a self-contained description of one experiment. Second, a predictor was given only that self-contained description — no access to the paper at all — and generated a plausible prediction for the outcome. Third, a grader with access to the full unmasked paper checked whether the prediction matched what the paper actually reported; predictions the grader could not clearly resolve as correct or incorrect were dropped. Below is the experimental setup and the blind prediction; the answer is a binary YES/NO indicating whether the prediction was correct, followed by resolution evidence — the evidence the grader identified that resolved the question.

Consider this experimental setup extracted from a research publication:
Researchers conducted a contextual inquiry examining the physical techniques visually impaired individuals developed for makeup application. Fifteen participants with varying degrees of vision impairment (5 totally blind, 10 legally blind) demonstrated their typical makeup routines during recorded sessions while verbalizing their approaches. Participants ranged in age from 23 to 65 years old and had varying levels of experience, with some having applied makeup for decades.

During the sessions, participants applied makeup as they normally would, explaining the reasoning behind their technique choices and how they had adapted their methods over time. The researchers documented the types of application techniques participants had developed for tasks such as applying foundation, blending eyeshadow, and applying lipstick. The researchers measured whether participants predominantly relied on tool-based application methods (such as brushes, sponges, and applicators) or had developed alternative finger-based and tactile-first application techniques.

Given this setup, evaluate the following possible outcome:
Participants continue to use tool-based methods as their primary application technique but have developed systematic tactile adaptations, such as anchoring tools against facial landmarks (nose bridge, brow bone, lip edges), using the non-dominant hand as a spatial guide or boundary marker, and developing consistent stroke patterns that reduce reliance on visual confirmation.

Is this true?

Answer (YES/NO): NO